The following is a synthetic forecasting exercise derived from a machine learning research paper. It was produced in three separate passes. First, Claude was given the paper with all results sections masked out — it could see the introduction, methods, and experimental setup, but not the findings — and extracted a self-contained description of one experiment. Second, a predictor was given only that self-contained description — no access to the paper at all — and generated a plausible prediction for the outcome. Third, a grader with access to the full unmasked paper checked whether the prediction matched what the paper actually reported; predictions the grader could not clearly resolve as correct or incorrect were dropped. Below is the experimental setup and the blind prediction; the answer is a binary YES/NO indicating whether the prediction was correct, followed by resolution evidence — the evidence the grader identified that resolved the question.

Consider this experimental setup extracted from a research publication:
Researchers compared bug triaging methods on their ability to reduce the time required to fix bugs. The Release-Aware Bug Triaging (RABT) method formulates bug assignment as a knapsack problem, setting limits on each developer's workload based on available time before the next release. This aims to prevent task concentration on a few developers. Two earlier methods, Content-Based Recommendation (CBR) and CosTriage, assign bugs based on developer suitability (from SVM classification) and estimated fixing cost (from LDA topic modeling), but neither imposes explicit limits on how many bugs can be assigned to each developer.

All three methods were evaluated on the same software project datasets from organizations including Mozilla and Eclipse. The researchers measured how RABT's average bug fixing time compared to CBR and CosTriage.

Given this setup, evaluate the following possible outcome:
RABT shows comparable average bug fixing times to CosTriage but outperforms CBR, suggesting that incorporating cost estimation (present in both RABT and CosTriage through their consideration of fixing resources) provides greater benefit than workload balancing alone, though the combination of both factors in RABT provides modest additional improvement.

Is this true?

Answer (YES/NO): NO